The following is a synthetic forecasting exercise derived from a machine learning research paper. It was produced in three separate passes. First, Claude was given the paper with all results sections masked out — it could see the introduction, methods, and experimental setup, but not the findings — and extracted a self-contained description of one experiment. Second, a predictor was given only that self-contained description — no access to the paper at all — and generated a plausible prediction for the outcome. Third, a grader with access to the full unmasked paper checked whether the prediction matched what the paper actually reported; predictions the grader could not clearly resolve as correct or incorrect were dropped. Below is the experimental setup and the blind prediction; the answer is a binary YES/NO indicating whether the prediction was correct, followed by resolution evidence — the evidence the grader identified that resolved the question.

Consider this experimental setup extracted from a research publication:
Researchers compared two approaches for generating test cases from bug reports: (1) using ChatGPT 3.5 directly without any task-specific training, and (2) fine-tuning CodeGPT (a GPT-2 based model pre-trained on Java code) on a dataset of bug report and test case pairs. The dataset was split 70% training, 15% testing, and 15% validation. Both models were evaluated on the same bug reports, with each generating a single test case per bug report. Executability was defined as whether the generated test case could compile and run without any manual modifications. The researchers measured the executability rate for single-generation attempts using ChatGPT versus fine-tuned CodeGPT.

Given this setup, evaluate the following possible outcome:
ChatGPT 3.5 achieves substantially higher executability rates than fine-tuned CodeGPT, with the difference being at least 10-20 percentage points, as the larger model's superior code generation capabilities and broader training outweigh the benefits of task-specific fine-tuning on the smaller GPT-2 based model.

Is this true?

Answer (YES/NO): NO